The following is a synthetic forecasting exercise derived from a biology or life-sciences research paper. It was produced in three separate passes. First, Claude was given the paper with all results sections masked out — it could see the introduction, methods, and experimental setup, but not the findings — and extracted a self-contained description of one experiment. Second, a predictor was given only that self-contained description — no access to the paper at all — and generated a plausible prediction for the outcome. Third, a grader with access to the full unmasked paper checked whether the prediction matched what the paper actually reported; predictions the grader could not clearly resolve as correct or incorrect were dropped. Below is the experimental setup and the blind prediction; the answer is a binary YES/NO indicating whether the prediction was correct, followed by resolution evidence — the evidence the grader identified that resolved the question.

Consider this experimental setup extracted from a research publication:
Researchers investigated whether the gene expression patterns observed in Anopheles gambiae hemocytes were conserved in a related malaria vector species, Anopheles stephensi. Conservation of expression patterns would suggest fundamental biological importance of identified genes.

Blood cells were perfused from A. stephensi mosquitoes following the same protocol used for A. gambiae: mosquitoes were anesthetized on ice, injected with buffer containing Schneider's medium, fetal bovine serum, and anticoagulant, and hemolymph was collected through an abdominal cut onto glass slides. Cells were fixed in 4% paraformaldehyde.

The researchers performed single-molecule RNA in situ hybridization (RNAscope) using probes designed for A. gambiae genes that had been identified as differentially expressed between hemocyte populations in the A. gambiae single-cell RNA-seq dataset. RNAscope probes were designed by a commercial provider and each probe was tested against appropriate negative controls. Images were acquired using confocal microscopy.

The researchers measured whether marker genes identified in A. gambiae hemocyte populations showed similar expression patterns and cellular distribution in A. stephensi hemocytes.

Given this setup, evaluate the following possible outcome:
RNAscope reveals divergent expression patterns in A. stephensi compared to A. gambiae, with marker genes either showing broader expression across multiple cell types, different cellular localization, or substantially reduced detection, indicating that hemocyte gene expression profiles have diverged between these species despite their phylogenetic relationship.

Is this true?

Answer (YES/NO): NO